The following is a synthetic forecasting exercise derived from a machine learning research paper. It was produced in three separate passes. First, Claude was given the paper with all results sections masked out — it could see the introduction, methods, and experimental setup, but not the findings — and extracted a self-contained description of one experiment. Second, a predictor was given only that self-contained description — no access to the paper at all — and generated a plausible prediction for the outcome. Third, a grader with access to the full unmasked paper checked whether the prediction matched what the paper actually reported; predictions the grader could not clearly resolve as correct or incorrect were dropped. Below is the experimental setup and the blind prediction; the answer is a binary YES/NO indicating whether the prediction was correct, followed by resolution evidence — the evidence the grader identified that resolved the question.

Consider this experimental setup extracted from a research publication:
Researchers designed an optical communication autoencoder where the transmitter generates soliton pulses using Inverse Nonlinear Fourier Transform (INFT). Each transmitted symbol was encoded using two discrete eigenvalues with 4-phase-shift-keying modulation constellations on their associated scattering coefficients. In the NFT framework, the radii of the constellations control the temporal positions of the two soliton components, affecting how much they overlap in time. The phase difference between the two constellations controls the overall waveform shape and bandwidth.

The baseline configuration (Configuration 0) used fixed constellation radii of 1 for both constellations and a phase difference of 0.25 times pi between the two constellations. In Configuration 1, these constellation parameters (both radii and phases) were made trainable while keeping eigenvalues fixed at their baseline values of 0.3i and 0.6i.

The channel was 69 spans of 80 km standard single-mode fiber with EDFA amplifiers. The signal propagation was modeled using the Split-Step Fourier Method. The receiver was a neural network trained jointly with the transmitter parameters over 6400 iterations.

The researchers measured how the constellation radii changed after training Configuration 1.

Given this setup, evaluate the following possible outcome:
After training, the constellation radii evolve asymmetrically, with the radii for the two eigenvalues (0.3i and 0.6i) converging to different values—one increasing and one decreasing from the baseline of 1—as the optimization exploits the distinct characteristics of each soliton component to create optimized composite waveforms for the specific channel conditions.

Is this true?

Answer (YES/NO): YES